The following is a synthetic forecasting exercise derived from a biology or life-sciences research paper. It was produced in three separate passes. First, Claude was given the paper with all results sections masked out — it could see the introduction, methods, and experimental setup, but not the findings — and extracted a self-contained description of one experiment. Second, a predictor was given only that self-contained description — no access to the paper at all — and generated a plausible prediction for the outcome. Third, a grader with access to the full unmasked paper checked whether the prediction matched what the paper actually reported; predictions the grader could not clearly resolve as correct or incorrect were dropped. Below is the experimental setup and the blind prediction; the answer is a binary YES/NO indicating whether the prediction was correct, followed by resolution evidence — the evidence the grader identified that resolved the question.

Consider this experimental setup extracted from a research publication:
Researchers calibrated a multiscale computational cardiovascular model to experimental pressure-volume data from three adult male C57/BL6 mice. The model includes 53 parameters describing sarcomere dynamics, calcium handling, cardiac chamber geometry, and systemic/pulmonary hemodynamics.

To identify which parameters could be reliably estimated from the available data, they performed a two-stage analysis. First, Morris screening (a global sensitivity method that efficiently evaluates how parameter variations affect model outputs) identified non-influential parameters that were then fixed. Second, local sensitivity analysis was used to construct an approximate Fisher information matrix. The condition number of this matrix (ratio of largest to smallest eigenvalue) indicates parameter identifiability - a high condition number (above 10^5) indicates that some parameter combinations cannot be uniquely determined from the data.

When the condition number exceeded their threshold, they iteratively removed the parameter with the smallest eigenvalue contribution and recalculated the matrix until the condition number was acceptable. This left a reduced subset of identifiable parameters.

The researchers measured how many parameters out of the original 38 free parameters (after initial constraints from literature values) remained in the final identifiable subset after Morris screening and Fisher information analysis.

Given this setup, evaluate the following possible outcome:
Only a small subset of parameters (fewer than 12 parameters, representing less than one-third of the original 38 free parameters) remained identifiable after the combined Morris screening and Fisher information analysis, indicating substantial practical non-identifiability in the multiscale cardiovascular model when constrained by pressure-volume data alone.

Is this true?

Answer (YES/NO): YES